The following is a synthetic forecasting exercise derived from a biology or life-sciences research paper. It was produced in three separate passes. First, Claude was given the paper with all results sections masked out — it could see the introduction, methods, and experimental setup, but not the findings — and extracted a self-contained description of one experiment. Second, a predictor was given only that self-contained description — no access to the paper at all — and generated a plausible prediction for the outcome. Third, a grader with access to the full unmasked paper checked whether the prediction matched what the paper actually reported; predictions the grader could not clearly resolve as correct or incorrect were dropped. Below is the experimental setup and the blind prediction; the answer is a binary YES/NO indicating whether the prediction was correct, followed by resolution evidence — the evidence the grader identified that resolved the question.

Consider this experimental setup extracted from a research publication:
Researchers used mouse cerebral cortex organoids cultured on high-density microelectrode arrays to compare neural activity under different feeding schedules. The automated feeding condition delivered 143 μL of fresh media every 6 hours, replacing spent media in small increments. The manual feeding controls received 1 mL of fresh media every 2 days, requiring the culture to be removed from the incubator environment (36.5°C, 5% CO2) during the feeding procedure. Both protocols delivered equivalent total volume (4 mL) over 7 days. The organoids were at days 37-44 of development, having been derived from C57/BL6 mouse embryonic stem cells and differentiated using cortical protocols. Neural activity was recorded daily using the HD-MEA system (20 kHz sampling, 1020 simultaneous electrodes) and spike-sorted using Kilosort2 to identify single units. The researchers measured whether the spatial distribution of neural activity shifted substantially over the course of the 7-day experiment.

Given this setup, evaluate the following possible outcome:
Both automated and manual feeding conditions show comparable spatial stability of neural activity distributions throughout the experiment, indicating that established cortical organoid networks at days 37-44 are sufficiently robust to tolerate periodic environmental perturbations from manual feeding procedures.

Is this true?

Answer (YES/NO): YES